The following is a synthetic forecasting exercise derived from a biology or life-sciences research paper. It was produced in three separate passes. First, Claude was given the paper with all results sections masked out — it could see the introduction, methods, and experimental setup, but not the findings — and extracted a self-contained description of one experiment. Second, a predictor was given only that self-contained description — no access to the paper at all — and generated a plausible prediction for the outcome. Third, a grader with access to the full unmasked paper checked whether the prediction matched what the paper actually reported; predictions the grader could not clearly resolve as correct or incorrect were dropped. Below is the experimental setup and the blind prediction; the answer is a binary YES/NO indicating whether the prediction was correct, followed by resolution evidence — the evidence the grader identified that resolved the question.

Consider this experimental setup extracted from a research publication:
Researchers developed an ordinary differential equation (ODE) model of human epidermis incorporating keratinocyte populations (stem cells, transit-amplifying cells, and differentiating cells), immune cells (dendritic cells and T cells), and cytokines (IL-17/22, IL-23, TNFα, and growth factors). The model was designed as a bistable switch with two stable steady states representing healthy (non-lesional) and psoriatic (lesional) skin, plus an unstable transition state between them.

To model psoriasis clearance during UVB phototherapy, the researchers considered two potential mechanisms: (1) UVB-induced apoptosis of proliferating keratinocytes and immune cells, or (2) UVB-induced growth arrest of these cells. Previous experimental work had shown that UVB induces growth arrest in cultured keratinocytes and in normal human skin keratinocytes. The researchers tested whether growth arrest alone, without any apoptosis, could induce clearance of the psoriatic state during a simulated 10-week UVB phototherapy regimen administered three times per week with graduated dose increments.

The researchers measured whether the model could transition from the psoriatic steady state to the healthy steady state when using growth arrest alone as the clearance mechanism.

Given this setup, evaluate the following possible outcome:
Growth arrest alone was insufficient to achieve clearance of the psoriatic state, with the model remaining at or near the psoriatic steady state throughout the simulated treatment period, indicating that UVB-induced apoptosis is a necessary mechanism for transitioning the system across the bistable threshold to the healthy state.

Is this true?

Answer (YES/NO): NO